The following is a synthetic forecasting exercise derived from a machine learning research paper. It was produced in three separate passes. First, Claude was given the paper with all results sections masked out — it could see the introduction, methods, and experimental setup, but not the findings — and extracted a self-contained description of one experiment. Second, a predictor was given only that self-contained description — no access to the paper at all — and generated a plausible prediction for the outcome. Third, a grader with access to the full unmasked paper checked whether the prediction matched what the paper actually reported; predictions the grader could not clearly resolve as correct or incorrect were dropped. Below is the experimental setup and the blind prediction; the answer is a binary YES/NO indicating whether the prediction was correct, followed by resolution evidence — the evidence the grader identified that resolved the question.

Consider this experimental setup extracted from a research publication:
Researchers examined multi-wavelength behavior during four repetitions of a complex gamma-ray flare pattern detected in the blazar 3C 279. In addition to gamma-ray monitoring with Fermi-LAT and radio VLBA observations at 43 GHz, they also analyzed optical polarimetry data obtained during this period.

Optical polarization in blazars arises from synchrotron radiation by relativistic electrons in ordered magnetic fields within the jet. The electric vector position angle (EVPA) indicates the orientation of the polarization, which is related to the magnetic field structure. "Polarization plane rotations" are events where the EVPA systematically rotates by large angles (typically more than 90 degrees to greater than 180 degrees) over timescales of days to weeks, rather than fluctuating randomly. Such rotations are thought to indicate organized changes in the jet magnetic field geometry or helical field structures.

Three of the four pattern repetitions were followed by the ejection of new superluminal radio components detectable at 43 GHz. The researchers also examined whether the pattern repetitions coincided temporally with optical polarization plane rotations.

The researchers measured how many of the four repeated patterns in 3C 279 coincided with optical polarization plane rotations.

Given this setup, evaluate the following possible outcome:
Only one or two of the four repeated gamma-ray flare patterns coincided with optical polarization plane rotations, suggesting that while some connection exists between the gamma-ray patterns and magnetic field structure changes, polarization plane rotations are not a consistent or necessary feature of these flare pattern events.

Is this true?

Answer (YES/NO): NO